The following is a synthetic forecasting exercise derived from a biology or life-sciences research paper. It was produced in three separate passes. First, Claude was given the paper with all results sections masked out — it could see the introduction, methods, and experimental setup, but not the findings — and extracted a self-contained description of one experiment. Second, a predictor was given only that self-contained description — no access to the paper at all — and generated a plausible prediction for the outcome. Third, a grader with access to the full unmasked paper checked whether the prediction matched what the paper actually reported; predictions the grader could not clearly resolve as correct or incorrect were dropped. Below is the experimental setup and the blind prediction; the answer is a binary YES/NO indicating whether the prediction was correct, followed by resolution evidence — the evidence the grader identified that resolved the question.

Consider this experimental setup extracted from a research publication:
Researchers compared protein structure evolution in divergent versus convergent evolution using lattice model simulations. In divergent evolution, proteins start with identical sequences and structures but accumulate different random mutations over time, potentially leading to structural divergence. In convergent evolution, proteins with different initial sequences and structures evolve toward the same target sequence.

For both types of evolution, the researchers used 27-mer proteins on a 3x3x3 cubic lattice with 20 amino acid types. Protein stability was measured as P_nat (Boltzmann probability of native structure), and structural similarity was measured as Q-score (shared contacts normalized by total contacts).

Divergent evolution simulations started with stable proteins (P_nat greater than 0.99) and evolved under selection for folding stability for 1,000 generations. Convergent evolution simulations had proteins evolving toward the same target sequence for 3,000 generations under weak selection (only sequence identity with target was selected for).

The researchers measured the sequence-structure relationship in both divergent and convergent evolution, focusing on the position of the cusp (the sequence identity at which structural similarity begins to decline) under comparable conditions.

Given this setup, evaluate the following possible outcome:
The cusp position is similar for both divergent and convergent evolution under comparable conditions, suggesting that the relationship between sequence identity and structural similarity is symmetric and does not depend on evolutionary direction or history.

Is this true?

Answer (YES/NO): NO